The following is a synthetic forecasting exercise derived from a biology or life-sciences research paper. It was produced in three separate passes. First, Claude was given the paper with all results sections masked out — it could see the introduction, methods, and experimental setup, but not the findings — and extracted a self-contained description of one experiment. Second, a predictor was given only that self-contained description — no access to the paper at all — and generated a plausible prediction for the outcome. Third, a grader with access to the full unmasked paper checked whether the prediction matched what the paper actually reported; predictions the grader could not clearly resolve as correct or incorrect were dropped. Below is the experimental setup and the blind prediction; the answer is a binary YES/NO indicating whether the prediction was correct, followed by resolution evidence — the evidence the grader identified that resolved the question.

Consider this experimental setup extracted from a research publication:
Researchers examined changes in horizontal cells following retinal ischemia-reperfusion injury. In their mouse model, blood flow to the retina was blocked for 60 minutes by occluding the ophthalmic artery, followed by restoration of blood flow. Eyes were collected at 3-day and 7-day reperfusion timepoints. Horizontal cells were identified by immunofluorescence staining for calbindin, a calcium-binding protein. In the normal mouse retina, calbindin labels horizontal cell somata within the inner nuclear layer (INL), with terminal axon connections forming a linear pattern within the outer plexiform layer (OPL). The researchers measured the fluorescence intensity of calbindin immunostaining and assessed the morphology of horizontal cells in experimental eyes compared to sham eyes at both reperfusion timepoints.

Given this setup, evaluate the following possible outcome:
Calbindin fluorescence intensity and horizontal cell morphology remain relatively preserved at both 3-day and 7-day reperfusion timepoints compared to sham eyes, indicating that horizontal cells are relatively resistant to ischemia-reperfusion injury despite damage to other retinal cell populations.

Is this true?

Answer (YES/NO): NO